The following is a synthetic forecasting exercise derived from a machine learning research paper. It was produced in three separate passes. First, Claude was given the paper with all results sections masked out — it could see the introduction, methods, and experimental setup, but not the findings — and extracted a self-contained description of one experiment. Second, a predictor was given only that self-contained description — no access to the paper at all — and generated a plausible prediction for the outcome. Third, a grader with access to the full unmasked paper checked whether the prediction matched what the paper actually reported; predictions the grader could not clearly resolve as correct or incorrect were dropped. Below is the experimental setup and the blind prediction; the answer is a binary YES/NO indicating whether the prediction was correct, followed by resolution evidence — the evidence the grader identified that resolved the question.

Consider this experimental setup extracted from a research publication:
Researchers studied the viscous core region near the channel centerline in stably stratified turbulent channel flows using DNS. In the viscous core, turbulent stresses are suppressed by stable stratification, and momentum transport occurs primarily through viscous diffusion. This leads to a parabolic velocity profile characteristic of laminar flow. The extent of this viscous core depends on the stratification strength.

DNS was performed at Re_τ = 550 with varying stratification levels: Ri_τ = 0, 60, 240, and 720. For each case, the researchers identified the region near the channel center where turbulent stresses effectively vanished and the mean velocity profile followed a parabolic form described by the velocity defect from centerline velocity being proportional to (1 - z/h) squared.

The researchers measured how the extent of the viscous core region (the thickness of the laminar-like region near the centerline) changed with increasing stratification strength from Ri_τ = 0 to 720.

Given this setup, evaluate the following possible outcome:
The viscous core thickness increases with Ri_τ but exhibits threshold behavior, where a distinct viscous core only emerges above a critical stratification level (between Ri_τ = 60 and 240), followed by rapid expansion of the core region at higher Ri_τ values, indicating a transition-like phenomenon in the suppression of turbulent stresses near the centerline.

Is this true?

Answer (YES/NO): NO